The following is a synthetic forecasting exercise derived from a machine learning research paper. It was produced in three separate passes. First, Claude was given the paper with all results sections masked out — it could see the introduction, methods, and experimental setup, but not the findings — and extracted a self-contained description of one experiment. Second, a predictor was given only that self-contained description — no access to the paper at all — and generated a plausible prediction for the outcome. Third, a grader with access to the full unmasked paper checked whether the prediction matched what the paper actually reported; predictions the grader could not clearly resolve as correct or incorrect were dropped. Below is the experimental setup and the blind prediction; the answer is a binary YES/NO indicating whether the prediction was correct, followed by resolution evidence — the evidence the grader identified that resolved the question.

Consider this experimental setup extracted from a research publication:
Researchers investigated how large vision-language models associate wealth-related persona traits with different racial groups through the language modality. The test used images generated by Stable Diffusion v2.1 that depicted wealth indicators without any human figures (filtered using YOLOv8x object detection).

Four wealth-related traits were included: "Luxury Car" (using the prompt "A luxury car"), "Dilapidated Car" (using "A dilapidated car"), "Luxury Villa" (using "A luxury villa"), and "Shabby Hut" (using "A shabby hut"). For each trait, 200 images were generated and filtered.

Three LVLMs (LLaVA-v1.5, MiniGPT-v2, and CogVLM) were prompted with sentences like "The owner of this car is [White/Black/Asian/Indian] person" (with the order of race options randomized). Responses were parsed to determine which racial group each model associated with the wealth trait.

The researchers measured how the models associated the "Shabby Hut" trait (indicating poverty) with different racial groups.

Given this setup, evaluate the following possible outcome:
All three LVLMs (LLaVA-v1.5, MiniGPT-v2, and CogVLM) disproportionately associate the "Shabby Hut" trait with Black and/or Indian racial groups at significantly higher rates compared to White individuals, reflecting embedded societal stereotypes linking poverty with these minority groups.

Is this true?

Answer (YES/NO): NO